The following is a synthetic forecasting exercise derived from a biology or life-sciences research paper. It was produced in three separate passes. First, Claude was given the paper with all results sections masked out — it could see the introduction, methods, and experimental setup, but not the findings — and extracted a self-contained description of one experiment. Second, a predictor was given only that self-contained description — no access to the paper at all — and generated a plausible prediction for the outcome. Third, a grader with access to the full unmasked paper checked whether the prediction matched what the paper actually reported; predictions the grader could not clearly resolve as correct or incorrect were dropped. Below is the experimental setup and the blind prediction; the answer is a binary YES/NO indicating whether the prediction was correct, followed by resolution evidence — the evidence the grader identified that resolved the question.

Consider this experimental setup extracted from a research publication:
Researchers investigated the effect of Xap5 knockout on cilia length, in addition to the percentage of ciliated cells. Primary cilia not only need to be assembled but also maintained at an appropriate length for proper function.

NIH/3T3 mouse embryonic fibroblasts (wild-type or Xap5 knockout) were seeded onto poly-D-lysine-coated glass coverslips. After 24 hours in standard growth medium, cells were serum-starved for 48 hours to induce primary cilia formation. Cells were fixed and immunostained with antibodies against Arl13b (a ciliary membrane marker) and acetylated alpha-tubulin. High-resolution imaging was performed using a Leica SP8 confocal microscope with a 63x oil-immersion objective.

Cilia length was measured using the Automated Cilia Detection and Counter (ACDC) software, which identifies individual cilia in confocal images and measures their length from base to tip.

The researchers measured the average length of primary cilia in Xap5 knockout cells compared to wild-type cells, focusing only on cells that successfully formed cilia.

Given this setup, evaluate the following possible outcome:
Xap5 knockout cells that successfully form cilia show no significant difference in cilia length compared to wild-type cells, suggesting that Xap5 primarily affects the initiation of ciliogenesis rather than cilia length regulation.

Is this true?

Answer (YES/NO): NO